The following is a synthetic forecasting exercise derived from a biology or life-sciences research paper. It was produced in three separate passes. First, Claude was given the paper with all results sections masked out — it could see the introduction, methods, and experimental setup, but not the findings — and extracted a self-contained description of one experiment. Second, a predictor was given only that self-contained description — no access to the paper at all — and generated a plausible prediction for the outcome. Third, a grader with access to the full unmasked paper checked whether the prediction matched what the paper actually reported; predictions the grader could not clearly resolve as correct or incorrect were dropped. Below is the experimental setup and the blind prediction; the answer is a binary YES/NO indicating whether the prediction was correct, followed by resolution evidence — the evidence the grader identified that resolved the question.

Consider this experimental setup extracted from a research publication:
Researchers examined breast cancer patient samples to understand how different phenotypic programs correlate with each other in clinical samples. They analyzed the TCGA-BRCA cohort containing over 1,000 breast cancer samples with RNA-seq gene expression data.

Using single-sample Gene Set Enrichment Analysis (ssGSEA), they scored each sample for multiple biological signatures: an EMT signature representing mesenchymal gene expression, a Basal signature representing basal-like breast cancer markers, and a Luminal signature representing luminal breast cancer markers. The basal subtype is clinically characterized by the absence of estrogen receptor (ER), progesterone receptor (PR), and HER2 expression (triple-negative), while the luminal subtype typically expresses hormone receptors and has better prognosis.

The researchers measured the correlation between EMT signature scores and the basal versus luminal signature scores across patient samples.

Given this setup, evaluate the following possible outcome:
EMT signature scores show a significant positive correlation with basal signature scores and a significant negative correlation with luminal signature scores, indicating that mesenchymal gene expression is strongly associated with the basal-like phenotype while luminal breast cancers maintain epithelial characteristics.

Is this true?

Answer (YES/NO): YES